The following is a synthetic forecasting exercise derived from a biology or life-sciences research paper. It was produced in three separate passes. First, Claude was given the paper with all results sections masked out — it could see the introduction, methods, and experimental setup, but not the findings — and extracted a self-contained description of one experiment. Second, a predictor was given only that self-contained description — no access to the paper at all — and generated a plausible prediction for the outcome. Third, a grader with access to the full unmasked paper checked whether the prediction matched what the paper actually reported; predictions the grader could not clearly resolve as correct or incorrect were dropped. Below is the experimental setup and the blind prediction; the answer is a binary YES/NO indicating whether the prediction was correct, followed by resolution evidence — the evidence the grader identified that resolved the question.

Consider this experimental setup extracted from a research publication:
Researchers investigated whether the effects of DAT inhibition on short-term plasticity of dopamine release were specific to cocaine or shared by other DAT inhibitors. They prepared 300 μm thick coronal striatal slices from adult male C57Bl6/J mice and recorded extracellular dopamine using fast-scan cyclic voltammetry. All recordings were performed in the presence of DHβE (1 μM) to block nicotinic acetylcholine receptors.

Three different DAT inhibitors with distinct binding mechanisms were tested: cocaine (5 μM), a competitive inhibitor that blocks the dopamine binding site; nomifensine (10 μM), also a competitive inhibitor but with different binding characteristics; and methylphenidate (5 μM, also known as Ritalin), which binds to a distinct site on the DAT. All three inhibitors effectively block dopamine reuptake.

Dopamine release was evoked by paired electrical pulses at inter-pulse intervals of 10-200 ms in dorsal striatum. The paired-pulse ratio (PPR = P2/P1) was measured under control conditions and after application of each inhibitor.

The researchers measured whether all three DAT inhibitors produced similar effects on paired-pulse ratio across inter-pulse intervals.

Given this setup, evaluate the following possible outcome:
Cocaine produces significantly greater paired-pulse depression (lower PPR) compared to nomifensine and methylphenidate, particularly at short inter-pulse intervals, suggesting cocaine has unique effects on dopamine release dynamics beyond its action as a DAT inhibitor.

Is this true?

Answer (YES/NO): NO